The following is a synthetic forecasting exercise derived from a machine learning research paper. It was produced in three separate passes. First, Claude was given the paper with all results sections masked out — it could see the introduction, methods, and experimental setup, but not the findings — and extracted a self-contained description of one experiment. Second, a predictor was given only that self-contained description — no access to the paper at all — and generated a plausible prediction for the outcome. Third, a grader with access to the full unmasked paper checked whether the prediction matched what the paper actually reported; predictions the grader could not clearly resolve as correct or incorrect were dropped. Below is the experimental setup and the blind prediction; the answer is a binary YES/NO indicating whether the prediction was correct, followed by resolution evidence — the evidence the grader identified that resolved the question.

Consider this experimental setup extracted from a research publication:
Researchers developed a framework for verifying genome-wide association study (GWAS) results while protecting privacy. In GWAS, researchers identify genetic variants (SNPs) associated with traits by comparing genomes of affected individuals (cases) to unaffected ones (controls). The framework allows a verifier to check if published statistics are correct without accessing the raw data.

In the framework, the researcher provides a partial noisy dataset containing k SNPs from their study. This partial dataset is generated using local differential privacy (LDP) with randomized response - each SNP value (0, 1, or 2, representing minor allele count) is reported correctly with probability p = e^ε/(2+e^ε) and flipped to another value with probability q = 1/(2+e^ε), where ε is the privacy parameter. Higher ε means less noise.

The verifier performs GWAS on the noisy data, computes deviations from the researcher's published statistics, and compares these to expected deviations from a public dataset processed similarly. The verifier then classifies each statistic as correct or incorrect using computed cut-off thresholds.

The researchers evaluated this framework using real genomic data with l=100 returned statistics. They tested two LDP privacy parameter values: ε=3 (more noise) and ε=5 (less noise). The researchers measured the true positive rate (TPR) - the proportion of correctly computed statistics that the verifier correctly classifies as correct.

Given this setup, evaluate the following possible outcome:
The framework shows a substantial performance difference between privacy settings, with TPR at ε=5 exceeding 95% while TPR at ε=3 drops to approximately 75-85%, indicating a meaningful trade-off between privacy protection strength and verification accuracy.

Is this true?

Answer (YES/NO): NO